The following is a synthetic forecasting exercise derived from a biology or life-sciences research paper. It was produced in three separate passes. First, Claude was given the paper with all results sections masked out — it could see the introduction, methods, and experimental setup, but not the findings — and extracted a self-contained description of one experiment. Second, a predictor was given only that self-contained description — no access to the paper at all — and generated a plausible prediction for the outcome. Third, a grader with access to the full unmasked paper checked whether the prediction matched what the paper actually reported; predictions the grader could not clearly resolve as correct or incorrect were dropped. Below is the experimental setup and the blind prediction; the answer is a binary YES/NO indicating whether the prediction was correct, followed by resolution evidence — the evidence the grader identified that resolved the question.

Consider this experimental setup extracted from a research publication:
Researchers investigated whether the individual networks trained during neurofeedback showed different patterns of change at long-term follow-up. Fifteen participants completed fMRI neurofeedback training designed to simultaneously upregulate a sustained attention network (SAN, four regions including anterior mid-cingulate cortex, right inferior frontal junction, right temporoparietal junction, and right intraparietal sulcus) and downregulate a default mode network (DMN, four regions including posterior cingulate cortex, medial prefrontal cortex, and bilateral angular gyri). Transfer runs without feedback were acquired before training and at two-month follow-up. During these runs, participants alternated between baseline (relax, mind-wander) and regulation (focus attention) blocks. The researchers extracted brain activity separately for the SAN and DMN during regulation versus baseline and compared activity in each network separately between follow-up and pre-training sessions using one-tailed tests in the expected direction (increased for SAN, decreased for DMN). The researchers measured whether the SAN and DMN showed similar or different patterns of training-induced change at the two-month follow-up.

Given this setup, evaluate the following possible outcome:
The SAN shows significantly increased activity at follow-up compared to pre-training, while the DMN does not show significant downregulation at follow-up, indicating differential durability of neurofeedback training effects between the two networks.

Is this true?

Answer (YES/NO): NO